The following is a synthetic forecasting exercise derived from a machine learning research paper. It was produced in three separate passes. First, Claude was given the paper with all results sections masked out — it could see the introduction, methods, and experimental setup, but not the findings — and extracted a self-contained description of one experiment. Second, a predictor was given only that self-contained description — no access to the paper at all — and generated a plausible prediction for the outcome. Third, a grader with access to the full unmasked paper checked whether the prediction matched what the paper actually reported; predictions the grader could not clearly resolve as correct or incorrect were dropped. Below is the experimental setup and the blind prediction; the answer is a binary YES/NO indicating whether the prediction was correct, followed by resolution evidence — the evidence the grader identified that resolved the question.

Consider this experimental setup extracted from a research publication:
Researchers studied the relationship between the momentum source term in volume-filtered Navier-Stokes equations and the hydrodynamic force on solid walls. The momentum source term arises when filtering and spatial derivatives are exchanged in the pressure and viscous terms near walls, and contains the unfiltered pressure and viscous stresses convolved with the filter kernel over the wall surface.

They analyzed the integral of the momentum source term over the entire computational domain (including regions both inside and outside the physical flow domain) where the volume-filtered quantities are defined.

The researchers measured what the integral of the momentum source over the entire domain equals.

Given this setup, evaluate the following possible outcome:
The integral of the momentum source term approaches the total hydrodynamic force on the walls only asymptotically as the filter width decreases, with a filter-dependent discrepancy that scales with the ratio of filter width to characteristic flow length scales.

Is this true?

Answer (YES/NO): NO